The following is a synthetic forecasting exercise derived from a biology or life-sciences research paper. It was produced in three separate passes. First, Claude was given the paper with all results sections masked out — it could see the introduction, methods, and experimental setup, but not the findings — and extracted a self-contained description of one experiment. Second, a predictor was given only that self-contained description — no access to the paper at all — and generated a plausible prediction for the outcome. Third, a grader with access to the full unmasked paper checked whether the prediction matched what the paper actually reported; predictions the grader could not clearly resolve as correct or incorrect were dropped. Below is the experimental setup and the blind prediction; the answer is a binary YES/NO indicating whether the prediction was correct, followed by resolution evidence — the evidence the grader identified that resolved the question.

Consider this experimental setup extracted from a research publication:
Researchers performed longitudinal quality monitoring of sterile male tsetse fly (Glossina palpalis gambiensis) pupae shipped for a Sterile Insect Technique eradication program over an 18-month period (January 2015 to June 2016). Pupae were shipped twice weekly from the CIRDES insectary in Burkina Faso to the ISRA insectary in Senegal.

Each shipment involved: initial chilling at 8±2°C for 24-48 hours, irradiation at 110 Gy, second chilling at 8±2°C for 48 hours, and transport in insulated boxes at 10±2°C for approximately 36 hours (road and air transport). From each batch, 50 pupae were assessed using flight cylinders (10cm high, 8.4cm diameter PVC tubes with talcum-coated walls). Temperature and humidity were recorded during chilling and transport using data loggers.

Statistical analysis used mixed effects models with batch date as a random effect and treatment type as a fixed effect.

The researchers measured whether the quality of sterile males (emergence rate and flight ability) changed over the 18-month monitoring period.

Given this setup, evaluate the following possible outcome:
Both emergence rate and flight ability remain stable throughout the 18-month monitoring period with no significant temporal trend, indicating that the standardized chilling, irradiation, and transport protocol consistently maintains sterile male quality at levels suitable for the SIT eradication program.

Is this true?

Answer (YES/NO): NO